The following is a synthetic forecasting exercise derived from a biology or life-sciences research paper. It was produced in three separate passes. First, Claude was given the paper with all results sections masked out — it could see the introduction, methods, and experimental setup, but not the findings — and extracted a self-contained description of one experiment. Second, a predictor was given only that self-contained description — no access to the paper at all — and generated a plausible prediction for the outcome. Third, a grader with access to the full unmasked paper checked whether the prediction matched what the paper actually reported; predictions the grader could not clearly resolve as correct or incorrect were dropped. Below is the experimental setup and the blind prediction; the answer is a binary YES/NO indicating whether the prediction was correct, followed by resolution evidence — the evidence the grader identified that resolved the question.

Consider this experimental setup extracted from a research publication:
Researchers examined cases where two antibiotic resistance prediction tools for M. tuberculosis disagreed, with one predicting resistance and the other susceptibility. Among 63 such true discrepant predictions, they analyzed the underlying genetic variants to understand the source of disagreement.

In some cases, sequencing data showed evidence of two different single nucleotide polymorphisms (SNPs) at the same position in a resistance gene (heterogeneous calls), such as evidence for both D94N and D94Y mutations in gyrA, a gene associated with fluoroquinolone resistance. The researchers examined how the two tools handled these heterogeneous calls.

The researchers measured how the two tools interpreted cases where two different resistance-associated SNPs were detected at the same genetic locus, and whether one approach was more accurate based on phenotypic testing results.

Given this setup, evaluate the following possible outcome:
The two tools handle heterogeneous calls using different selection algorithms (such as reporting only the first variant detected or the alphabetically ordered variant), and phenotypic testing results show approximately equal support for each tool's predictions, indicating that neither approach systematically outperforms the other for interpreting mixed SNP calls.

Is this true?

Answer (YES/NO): NO